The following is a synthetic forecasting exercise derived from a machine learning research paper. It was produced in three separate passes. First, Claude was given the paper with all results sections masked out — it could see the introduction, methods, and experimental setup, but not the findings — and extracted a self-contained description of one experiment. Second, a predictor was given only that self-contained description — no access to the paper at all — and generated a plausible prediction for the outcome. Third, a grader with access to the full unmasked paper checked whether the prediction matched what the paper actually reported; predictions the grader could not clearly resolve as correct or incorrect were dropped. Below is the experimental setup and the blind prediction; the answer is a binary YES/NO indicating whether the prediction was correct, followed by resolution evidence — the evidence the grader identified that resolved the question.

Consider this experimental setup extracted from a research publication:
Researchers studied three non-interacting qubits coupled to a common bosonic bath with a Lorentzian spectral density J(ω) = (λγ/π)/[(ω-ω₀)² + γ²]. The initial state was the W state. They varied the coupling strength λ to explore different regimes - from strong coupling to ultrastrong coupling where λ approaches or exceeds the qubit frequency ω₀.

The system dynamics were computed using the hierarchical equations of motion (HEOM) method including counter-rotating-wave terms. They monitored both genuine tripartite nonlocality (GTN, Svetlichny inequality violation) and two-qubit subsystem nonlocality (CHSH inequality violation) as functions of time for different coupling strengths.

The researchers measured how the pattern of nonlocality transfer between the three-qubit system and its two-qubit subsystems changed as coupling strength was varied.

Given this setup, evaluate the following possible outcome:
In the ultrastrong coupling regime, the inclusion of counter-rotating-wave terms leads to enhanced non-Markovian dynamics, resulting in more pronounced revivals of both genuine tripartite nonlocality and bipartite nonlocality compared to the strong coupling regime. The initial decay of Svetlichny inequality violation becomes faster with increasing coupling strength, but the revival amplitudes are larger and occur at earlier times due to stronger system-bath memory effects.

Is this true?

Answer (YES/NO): NO